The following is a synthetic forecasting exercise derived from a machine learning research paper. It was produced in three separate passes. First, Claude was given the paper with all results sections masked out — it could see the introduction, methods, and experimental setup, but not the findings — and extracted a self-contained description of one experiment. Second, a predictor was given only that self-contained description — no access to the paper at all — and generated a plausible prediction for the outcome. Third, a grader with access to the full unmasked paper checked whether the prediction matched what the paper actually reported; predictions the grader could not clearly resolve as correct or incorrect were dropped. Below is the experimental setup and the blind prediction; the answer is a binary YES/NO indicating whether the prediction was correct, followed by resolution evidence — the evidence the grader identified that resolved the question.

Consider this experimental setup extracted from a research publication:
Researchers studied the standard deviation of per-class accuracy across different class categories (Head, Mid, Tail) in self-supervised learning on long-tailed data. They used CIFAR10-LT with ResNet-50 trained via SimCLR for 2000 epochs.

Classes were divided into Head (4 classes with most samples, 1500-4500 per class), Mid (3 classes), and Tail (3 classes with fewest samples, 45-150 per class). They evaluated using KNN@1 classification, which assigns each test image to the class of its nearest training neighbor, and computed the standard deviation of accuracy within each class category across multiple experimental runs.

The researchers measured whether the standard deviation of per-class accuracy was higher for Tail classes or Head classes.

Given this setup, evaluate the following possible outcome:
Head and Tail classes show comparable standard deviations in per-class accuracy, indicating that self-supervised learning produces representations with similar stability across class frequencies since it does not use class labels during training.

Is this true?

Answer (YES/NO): NO